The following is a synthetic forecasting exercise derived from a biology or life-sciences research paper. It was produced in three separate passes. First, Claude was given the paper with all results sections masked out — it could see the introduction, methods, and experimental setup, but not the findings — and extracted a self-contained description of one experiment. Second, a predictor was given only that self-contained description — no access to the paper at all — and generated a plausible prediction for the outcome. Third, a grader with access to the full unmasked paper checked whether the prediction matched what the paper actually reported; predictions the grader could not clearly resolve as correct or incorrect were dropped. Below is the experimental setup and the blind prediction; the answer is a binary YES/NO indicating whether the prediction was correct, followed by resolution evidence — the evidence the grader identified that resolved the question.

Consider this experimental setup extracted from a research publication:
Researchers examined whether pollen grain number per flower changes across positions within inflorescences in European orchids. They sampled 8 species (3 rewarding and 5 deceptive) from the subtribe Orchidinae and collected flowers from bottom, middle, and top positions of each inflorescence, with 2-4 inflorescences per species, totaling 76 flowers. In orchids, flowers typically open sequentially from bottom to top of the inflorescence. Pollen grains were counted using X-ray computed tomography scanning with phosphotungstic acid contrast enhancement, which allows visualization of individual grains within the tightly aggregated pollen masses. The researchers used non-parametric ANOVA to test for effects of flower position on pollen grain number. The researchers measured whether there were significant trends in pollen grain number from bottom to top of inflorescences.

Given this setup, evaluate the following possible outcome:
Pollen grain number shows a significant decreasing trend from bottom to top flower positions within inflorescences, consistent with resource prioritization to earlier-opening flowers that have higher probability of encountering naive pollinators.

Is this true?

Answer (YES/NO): NO